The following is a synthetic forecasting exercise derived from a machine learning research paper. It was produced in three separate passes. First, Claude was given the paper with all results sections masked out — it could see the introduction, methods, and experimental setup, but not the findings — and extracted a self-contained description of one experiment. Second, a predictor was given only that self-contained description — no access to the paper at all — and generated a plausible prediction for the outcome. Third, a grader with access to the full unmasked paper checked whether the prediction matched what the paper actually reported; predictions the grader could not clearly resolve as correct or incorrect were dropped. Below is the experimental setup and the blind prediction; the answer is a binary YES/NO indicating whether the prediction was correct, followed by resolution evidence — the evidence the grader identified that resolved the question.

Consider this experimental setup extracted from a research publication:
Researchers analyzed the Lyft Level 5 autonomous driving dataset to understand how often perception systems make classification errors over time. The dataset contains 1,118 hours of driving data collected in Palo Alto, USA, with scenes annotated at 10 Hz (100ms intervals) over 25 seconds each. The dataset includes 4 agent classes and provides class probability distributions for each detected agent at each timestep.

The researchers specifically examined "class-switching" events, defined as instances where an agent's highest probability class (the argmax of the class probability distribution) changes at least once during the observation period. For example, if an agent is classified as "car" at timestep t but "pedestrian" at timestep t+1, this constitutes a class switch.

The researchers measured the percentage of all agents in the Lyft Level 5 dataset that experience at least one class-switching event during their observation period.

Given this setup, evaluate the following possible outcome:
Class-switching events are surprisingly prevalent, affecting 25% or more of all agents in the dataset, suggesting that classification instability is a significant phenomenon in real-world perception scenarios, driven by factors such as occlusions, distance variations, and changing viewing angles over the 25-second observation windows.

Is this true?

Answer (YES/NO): NO